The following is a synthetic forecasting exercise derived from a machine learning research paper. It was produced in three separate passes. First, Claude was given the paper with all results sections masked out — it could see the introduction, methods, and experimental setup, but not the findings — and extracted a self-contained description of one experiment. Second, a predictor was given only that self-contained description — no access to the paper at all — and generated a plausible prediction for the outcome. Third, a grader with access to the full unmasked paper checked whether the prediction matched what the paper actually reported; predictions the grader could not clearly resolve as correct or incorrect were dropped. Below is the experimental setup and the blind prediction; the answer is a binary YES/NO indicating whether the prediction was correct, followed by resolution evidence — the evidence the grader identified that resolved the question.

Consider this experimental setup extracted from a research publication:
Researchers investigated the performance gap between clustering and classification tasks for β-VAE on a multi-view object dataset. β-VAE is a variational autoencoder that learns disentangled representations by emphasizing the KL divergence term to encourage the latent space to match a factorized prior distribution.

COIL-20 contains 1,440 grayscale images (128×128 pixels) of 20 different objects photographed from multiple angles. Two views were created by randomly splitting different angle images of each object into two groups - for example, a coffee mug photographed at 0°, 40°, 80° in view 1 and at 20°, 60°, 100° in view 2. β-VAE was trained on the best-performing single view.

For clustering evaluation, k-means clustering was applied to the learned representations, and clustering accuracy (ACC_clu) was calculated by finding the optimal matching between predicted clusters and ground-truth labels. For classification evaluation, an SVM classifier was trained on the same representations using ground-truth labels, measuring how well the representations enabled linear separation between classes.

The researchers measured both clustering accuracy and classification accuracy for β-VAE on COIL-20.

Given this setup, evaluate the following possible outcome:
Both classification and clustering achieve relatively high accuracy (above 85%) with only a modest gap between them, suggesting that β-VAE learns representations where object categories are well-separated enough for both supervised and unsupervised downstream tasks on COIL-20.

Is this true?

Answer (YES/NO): NO